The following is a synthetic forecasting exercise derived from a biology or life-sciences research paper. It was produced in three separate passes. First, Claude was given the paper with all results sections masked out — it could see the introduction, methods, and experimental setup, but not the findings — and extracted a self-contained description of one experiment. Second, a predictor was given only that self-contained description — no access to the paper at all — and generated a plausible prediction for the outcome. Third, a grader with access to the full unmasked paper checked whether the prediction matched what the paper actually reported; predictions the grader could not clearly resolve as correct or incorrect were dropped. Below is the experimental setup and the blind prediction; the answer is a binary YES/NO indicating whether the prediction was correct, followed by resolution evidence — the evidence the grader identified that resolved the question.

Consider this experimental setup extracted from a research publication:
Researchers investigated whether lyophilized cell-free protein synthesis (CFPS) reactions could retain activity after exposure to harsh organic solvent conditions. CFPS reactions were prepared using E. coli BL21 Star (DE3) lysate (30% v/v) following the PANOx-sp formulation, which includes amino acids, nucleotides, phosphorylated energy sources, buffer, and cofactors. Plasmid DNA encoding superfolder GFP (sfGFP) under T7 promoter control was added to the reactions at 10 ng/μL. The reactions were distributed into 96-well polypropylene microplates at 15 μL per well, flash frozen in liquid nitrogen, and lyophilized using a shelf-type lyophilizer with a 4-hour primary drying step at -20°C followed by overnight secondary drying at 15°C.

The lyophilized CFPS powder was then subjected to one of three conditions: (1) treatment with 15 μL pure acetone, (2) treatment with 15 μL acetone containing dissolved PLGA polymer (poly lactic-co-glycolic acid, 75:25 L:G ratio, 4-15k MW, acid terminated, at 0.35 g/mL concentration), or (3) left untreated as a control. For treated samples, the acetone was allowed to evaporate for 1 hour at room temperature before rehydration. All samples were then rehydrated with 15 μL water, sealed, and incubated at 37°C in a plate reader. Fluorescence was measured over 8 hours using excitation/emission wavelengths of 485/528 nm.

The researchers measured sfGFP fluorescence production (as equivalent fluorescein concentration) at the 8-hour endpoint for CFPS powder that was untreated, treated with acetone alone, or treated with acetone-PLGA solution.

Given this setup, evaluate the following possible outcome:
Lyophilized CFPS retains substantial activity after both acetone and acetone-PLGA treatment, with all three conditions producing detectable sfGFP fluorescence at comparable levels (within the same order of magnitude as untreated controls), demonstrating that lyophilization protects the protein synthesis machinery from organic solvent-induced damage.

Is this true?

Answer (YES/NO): NO